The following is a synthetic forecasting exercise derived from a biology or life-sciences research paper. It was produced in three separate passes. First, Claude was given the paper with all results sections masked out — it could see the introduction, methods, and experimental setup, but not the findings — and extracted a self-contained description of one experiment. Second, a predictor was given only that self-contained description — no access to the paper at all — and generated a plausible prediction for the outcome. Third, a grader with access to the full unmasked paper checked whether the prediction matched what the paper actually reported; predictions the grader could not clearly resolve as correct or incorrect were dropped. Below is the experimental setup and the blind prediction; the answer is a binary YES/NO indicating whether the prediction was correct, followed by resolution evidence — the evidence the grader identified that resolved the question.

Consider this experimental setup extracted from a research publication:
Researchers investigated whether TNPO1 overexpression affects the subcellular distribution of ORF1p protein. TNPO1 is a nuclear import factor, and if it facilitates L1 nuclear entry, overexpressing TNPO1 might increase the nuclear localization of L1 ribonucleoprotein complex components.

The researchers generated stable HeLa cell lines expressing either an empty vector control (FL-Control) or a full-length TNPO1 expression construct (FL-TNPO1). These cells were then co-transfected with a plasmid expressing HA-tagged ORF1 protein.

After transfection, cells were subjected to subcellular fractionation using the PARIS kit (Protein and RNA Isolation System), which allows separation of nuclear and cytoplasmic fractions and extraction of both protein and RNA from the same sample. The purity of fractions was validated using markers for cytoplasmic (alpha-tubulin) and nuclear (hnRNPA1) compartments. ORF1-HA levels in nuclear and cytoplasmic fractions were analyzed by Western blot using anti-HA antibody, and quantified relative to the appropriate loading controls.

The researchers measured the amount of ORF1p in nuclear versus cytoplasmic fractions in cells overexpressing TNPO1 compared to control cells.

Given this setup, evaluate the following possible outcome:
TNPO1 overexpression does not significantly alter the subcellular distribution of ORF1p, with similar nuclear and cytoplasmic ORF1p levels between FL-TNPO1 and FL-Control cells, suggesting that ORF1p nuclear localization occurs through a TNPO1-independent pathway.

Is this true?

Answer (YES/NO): NO